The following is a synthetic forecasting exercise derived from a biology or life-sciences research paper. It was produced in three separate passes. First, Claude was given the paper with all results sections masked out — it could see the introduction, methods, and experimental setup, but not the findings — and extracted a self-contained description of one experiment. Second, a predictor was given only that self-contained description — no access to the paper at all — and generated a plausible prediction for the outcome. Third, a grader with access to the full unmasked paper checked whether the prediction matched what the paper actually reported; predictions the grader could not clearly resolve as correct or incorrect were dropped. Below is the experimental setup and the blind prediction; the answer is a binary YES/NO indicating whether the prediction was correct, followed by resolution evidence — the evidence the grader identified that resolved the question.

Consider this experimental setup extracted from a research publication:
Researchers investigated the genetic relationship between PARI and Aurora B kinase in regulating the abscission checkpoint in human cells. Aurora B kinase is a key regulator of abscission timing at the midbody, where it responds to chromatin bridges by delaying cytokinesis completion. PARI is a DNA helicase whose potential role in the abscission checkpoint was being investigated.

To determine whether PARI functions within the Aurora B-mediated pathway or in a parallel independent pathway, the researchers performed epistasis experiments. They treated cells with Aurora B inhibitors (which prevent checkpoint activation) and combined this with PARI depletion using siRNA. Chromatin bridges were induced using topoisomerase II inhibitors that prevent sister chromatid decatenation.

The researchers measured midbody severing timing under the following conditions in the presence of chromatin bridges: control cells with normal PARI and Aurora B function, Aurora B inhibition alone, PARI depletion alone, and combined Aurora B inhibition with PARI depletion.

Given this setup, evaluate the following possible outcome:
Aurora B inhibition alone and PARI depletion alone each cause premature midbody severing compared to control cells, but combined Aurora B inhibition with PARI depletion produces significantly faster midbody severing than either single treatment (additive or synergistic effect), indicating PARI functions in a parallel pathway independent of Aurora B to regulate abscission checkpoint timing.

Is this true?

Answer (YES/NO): NO